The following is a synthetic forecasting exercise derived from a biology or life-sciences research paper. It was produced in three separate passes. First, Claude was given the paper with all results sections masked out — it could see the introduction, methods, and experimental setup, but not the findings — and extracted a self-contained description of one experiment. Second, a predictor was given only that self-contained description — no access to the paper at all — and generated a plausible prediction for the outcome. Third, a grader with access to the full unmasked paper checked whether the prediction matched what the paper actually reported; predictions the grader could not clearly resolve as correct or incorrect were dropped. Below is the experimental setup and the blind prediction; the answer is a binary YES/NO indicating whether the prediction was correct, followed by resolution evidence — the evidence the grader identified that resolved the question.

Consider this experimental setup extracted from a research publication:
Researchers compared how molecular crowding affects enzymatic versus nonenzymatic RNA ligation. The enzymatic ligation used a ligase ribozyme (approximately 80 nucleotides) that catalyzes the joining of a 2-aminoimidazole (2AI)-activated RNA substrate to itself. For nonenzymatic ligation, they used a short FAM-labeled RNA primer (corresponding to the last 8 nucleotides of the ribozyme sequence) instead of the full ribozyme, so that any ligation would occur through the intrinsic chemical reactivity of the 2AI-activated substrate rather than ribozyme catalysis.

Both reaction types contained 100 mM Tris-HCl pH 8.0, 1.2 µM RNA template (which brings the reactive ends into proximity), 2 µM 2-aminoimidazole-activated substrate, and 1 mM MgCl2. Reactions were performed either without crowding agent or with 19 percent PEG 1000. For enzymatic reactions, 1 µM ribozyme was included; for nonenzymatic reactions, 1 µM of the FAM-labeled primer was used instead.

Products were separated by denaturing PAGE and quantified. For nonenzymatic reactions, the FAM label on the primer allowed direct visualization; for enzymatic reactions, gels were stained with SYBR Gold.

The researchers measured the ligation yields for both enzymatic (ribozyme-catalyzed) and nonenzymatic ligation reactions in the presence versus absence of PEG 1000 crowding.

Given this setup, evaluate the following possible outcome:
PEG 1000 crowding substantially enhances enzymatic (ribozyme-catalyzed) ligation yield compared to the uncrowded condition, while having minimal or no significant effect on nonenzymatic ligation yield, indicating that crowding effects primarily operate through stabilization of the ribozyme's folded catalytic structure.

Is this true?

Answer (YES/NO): YES